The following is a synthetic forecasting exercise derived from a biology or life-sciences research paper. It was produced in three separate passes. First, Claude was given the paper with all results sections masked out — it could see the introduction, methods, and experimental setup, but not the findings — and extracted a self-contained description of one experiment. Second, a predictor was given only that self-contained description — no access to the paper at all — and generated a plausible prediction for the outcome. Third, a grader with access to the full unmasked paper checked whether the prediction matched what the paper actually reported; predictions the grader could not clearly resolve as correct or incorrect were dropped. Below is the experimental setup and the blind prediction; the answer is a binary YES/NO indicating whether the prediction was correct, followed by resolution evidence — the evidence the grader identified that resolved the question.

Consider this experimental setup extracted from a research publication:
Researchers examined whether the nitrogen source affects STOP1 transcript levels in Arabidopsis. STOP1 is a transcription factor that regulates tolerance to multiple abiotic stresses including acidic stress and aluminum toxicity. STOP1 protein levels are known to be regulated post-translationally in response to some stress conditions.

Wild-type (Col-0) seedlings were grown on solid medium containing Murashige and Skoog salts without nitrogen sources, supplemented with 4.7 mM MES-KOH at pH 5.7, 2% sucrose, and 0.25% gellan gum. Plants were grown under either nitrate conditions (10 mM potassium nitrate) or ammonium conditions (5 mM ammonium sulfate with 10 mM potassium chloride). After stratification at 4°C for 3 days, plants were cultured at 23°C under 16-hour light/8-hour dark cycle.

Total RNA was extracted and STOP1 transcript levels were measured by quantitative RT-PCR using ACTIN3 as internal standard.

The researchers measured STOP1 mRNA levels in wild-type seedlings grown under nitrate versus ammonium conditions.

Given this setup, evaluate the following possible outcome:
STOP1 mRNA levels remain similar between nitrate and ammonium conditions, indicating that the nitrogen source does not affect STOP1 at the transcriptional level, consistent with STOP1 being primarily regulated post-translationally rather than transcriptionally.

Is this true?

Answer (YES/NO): YES